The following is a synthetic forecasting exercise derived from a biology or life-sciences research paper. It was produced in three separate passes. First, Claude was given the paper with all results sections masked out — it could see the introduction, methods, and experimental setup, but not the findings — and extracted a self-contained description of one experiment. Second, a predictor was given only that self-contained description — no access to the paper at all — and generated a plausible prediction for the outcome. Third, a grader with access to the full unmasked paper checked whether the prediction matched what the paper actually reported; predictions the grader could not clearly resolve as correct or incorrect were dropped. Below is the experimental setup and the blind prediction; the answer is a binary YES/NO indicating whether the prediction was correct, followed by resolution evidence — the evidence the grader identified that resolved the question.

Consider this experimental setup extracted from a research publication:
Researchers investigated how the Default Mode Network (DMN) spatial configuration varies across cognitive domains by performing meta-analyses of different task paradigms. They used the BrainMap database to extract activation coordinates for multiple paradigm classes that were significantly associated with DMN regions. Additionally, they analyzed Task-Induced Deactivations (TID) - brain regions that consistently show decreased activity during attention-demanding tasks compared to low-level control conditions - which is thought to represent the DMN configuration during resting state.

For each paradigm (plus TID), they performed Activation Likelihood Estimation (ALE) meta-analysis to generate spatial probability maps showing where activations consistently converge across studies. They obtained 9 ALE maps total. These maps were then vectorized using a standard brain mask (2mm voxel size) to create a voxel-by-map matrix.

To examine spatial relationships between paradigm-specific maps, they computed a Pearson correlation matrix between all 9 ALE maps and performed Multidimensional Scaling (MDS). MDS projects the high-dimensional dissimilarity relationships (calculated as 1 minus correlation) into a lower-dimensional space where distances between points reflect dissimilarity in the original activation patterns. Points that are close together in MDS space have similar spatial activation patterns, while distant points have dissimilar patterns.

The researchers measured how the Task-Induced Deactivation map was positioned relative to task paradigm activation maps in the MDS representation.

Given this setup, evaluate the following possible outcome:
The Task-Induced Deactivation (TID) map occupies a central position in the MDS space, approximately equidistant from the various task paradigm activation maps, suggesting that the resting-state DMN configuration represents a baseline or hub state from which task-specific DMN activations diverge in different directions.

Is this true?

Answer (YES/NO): NO